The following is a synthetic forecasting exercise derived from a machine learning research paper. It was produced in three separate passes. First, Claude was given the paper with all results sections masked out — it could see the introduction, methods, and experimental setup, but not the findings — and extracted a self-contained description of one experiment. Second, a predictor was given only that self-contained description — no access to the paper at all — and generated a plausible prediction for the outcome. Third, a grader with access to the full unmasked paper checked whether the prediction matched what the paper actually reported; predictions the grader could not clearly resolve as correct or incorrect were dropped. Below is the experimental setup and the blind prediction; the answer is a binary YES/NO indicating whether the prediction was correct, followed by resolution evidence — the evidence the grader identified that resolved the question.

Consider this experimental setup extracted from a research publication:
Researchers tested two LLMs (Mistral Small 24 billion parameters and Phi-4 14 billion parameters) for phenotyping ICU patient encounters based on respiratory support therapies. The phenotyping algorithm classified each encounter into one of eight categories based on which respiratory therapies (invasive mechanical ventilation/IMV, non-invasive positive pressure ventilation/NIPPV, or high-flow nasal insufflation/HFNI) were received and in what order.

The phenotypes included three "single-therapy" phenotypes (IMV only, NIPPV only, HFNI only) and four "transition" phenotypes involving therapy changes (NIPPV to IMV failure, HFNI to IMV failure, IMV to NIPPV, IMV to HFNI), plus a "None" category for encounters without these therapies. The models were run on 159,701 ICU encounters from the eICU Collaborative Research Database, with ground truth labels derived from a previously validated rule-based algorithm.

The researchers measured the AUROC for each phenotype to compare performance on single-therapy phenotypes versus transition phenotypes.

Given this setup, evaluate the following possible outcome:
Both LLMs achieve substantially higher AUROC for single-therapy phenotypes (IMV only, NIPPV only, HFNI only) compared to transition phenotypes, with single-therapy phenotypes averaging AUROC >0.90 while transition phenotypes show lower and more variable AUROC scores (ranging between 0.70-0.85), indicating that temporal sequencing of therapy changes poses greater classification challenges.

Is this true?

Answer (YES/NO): NO